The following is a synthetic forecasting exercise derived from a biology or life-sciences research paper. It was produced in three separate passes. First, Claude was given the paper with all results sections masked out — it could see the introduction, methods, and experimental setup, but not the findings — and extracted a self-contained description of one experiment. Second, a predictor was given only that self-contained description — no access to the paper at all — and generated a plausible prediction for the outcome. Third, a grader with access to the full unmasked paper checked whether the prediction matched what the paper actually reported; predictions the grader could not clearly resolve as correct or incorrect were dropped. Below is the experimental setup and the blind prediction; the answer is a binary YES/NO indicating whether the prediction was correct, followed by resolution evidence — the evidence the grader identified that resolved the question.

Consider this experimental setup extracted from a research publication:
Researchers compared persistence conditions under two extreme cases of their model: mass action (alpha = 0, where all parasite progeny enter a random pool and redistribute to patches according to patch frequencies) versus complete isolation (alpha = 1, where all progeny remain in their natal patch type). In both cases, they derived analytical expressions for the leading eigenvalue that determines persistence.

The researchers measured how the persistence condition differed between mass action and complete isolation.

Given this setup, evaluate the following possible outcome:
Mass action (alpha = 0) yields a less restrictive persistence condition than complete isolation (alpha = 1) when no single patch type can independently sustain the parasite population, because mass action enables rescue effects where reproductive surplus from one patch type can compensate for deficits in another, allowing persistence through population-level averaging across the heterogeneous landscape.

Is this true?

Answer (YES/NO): NO